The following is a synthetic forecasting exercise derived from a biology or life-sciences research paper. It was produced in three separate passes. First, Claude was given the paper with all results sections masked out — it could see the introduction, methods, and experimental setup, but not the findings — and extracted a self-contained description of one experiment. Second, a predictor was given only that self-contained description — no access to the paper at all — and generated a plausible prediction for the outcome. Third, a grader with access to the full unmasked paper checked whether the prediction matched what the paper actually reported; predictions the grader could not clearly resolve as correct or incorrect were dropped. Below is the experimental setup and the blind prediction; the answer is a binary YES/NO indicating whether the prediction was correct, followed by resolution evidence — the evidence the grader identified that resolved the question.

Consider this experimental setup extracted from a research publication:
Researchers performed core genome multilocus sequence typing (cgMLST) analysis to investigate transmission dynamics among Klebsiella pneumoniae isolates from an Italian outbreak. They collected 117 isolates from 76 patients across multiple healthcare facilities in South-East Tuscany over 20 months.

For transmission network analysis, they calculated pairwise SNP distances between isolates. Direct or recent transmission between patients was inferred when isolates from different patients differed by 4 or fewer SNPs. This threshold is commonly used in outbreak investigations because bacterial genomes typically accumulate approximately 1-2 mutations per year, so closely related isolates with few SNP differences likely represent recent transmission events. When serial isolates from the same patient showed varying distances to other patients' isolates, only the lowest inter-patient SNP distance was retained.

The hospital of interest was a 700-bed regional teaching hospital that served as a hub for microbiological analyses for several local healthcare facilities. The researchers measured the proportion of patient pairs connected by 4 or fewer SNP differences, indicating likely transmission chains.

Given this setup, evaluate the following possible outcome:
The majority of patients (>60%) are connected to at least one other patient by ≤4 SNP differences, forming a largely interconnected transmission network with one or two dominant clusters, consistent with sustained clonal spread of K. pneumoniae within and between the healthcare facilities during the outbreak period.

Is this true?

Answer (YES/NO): YES